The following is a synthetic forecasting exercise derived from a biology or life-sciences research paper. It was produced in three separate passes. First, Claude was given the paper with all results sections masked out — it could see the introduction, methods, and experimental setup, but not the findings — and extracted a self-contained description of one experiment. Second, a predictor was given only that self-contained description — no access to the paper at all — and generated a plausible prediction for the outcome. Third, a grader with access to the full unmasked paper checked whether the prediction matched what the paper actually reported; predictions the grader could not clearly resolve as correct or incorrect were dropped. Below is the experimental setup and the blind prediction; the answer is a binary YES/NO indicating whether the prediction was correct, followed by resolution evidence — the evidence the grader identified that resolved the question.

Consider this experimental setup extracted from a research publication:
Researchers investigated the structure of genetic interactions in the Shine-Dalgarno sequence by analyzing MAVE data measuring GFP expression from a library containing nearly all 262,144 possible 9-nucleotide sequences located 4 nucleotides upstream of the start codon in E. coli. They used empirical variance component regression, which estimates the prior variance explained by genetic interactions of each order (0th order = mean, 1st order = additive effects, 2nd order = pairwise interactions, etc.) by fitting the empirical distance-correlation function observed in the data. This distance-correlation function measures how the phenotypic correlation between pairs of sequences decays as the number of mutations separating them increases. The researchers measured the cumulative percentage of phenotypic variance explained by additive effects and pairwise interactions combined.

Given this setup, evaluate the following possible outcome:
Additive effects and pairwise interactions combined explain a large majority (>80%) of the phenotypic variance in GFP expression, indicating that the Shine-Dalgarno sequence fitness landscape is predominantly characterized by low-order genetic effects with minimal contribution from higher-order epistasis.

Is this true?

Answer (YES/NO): NO